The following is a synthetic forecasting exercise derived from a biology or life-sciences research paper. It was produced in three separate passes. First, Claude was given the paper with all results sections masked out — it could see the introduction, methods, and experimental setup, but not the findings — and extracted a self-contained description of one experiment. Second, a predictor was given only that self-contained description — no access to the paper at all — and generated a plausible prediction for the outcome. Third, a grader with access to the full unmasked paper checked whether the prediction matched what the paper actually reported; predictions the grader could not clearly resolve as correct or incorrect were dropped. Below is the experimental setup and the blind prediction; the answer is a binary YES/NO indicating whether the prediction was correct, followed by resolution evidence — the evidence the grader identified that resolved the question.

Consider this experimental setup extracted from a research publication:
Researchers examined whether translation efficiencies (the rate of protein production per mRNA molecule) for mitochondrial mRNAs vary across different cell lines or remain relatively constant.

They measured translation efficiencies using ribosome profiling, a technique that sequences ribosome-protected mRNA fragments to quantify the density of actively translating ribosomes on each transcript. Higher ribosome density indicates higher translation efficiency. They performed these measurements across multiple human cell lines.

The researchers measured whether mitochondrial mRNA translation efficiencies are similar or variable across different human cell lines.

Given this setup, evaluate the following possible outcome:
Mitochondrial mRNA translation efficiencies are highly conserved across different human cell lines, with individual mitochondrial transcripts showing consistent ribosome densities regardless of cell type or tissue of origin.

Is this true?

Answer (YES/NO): YES